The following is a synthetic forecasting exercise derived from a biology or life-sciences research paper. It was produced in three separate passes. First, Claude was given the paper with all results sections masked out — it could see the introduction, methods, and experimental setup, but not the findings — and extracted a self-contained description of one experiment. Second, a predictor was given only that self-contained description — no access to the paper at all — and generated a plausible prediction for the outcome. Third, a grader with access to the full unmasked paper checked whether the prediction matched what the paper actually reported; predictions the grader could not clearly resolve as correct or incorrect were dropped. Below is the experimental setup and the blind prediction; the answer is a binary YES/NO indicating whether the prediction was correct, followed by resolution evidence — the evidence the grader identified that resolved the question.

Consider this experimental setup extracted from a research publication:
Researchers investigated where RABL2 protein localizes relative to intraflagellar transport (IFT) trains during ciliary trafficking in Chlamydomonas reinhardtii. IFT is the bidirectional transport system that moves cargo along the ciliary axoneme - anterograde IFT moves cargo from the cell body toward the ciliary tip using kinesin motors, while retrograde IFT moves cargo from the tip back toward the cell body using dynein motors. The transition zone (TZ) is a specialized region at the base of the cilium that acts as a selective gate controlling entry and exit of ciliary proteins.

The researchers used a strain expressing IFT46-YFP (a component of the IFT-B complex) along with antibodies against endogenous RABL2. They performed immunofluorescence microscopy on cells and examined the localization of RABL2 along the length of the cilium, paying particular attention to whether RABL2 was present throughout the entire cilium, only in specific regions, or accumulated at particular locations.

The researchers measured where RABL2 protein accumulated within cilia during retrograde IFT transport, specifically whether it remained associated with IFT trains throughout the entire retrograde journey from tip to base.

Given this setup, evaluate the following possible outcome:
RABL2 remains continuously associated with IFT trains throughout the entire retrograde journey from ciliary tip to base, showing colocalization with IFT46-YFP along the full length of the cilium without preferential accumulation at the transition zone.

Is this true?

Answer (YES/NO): NO